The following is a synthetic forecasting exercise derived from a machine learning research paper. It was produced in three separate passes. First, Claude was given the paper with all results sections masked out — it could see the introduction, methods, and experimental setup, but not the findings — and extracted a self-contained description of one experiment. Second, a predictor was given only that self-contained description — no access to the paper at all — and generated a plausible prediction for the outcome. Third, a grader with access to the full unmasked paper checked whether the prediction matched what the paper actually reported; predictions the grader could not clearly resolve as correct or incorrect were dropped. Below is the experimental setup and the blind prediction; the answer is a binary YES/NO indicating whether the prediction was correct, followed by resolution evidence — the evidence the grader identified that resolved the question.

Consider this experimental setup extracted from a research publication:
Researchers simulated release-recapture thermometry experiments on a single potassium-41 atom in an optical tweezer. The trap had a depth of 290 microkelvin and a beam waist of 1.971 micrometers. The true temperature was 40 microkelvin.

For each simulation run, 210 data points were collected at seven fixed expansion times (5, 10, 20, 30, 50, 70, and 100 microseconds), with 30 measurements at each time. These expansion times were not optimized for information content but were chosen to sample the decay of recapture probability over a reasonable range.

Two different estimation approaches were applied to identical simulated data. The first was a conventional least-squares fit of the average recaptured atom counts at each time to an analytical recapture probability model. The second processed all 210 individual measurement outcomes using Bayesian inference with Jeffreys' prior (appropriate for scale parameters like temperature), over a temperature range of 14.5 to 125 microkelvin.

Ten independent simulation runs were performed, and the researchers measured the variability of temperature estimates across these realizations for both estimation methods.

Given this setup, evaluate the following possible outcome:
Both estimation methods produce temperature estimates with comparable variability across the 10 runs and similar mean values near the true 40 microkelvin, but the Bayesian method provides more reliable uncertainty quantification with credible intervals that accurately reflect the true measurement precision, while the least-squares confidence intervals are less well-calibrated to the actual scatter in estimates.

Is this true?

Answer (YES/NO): NO